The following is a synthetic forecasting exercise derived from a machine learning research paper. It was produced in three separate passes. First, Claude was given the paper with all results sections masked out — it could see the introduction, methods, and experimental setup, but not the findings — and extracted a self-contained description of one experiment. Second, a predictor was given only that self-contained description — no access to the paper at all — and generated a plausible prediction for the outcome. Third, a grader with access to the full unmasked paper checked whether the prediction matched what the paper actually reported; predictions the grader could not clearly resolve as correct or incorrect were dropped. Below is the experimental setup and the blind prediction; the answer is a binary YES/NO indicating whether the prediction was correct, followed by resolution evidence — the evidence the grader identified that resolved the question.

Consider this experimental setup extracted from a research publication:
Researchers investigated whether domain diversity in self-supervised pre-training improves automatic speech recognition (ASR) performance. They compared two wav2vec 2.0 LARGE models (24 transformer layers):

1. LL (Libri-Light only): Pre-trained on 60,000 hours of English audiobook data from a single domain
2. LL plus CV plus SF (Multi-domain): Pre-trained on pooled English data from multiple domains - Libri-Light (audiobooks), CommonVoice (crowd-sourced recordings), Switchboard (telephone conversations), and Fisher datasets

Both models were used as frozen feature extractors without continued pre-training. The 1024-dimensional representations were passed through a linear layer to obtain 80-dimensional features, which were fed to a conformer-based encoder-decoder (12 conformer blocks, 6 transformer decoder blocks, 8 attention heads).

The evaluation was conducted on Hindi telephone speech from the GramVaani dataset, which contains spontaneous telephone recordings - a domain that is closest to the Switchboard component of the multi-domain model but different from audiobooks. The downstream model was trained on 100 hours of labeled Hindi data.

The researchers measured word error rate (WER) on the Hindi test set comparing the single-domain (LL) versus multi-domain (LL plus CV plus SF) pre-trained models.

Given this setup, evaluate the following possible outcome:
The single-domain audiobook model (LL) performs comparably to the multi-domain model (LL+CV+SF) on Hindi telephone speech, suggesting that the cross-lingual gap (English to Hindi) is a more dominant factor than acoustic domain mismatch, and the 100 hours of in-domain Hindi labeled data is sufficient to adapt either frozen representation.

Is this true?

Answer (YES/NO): NO